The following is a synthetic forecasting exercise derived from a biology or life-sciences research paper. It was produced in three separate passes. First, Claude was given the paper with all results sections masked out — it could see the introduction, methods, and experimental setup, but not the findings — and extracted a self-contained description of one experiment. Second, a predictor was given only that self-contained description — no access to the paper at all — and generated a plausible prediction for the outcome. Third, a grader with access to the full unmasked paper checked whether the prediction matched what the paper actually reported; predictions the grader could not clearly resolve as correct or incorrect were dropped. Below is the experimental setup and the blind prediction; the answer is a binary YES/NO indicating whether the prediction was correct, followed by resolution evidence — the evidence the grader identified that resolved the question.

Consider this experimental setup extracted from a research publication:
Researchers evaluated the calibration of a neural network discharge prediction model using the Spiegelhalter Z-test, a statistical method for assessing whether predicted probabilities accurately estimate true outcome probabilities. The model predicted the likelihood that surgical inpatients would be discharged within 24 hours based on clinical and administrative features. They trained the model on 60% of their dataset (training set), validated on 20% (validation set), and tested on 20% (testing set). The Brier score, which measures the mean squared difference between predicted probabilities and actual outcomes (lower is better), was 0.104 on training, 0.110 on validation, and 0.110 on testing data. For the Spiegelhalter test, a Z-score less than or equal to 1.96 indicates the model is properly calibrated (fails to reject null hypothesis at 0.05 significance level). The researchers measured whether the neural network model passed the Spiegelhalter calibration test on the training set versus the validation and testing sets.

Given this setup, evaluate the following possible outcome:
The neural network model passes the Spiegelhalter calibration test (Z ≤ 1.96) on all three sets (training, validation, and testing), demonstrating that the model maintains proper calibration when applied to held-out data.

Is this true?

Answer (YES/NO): NO